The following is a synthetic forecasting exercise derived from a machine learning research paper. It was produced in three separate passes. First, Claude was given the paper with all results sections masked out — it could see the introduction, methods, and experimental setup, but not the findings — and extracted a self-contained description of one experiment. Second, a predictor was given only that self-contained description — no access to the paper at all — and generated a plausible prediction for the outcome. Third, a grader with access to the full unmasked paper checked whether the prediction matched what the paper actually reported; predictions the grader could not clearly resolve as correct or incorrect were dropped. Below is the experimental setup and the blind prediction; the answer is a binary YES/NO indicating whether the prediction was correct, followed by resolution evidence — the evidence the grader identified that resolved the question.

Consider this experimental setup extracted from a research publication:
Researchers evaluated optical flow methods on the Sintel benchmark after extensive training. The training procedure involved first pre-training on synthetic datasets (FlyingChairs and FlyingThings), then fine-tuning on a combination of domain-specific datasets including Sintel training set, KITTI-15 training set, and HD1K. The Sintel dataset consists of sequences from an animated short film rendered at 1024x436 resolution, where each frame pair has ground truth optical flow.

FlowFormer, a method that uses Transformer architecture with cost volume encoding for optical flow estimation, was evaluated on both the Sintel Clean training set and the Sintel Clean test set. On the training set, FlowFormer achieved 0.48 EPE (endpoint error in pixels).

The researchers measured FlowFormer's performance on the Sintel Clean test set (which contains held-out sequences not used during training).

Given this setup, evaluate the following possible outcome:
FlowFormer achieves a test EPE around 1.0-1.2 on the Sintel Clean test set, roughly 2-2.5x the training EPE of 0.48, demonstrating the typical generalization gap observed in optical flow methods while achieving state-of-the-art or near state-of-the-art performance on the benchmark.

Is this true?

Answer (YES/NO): YES